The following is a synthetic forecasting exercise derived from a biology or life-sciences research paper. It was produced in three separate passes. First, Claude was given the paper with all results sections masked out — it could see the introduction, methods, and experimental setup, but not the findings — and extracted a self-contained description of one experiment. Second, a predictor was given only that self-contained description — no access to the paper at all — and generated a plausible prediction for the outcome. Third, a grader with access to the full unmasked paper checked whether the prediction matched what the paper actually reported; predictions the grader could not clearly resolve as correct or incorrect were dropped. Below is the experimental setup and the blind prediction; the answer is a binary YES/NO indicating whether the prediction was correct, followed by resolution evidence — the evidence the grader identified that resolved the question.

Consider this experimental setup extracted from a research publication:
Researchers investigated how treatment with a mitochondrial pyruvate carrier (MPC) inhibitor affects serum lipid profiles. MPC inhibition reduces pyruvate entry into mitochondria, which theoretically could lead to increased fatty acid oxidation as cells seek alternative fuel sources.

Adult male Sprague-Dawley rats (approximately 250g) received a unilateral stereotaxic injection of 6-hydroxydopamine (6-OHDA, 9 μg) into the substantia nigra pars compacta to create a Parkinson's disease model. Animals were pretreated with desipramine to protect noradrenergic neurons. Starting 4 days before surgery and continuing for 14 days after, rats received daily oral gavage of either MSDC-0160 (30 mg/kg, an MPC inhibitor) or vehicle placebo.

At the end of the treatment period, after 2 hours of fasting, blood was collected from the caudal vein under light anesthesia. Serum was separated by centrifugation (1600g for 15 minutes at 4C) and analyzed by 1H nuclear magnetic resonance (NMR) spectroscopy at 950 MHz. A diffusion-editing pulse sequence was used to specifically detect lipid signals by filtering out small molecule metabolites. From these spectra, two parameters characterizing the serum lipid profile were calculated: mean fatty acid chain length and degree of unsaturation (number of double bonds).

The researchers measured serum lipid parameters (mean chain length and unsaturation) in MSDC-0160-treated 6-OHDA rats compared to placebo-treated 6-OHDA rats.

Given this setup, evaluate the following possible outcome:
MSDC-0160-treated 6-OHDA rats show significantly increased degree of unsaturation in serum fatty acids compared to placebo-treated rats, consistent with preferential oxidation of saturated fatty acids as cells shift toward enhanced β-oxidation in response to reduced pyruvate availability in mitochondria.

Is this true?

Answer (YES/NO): NO